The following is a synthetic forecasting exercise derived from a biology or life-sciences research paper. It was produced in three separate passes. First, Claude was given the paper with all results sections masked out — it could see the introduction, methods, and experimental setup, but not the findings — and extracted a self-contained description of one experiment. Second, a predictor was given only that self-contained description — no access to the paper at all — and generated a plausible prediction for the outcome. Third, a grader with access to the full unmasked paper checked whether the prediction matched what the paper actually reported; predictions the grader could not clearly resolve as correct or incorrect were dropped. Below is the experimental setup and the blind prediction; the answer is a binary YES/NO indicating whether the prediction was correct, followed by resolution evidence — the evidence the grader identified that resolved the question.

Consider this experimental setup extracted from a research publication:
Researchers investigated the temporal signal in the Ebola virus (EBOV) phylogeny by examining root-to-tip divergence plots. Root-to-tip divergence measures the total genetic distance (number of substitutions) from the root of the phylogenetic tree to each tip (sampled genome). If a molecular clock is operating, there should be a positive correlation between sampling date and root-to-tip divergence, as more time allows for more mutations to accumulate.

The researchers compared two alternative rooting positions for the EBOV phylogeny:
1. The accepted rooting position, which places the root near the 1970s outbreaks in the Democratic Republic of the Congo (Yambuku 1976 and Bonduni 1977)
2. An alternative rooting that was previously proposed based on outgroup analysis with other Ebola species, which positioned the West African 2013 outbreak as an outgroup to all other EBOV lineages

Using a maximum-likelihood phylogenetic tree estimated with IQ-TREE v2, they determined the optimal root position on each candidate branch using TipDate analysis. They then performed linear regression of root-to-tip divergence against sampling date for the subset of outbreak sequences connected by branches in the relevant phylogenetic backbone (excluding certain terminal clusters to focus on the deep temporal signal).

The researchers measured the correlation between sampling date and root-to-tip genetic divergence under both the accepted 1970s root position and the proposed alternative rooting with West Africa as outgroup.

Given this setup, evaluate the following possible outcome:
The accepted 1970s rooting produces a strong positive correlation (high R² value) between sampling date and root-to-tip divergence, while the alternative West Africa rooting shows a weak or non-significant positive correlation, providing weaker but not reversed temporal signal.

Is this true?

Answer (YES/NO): NO